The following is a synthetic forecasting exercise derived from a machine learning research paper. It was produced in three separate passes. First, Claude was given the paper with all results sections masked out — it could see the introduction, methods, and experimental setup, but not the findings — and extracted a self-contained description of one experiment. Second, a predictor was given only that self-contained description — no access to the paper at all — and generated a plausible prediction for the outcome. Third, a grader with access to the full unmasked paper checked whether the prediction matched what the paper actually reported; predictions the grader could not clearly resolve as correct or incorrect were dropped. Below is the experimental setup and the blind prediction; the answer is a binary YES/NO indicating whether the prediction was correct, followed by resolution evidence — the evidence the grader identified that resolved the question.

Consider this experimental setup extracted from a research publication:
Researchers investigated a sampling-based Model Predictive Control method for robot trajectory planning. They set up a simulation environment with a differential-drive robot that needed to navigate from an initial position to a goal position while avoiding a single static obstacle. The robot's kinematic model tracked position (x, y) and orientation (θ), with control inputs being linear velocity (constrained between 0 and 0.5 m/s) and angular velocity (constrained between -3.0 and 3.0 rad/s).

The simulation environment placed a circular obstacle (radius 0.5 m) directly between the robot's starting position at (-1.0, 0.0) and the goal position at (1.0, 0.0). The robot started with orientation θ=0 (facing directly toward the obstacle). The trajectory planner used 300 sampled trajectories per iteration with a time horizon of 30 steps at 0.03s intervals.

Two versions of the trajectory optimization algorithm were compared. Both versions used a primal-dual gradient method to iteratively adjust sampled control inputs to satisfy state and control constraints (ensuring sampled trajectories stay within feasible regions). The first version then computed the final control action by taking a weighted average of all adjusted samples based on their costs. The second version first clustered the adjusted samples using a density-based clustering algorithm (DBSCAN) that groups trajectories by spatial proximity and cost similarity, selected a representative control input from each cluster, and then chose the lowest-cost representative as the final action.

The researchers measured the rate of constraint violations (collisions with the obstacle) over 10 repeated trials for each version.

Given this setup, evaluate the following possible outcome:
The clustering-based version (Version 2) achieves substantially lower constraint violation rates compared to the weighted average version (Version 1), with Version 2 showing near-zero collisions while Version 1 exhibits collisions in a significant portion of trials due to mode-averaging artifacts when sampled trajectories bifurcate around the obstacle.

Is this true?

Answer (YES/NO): NO